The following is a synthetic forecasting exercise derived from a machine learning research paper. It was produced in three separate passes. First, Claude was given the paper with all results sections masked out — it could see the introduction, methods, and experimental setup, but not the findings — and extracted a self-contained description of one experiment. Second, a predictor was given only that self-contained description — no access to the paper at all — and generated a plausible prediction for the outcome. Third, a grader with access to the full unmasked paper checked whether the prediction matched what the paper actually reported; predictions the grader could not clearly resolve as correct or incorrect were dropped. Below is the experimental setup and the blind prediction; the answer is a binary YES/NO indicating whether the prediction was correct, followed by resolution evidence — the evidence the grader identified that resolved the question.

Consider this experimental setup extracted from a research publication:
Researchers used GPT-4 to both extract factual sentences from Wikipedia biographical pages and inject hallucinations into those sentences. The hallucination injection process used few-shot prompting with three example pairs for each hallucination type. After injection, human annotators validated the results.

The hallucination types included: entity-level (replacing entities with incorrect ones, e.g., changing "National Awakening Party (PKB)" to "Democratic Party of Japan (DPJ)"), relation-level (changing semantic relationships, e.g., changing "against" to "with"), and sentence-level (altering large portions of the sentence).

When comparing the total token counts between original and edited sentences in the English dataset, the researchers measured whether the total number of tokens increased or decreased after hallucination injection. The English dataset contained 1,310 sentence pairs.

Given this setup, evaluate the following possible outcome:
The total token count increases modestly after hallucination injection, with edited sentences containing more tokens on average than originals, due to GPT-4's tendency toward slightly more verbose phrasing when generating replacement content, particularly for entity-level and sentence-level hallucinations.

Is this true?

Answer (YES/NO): YES